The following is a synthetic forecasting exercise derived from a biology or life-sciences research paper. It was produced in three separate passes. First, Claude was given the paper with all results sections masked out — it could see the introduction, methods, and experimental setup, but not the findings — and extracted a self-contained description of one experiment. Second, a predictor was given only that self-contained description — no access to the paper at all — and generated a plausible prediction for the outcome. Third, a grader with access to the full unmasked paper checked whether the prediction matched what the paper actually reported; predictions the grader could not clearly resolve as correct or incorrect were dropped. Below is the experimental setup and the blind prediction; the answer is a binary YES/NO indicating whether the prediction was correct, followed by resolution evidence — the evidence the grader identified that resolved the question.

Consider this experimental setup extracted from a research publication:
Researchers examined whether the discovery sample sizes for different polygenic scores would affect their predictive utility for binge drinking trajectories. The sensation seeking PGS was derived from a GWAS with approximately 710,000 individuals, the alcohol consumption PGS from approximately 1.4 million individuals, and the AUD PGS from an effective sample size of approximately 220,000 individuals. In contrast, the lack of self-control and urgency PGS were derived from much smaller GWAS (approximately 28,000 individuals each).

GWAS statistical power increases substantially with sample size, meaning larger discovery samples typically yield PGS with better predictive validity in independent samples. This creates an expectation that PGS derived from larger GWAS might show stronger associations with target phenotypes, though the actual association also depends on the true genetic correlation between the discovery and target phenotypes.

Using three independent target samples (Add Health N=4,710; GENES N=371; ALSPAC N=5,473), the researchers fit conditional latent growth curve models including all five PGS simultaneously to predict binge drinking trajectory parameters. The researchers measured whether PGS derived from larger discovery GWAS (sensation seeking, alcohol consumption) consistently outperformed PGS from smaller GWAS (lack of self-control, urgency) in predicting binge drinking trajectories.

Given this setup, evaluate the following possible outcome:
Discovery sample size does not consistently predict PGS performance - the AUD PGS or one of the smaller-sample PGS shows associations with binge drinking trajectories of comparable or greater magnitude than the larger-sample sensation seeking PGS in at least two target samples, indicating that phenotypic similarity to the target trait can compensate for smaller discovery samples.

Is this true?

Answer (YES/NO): NO